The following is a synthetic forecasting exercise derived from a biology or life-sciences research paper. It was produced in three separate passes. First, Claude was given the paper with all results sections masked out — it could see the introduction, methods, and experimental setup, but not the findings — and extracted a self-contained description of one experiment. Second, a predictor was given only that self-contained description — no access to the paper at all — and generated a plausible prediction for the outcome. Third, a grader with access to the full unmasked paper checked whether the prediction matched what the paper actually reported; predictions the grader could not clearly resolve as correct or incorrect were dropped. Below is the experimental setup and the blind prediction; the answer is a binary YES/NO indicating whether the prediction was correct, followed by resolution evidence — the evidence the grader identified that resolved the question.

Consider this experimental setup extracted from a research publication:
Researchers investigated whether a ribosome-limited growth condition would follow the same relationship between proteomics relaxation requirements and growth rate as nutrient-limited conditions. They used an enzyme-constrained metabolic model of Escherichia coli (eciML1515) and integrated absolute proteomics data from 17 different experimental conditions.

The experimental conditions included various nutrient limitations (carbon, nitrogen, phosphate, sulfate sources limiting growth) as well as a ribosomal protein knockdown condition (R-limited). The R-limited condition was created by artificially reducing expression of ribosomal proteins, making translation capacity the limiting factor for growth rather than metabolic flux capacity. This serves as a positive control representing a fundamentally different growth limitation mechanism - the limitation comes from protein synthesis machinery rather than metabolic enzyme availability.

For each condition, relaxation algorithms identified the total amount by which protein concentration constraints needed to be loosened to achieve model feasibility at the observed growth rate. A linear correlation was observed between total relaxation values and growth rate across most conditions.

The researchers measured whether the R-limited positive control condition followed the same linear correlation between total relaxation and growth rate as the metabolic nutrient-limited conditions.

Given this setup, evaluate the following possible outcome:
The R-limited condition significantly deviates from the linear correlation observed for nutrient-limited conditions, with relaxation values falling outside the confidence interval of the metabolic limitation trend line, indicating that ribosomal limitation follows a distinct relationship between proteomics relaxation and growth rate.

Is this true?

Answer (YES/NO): YES